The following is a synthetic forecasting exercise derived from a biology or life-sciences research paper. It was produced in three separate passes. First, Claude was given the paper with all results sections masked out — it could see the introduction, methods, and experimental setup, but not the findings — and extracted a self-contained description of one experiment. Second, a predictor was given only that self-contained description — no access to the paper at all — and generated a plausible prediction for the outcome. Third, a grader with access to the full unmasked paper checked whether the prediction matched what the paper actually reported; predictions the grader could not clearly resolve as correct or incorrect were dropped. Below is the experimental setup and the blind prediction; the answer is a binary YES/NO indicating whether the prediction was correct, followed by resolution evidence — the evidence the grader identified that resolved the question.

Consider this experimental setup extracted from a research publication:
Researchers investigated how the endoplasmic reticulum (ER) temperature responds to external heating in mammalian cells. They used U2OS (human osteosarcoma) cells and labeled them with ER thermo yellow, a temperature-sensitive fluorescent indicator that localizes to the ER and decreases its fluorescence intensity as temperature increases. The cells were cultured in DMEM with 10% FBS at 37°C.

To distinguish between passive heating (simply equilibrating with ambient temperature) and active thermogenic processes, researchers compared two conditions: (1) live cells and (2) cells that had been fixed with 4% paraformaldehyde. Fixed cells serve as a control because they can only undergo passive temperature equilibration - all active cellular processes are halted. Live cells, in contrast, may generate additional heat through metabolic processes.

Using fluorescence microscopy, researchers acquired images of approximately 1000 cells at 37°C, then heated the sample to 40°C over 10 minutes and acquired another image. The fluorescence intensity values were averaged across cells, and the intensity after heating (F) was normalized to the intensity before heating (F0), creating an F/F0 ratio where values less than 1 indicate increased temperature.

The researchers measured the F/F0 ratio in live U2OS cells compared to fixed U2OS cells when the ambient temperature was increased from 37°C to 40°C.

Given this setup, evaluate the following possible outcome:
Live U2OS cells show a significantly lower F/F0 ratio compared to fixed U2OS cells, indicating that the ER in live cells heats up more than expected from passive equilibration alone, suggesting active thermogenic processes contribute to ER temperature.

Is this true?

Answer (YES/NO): NO